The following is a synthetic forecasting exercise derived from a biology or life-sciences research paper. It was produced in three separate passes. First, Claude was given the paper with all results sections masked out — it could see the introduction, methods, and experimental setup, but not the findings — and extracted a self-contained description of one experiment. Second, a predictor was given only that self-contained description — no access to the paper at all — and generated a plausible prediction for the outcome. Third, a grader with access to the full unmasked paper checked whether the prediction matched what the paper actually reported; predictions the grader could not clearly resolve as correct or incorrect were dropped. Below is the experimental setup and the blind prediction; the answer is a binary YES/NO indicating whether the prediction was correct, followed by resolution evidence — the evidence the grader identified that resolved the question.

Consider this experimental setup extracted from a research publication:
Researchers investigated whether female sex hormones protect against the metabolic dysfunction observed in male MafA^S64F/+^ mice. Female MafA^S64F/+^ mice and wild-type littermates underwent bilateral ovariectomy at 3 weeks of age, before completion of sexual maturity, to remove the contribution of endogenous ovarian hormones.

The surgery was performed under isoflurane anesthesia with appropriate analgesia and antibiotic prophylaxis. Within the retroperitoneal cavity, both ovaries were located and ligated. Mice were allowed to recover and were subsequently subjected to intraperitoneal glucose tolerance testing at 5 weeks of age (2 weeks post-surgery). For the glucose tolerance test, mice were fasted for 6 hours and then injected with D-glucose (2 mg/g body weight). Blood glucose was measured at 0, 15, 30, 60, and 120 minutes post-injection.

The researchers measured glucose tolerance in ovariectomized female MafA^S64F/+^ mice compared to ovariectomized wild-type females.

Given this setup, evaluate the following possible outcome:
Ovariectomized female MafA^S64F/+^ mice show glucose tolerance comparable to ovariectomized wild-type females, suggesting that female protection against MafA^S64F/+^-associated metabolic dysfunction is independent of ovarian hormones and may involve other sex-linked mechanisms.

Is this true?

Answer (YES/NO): NO